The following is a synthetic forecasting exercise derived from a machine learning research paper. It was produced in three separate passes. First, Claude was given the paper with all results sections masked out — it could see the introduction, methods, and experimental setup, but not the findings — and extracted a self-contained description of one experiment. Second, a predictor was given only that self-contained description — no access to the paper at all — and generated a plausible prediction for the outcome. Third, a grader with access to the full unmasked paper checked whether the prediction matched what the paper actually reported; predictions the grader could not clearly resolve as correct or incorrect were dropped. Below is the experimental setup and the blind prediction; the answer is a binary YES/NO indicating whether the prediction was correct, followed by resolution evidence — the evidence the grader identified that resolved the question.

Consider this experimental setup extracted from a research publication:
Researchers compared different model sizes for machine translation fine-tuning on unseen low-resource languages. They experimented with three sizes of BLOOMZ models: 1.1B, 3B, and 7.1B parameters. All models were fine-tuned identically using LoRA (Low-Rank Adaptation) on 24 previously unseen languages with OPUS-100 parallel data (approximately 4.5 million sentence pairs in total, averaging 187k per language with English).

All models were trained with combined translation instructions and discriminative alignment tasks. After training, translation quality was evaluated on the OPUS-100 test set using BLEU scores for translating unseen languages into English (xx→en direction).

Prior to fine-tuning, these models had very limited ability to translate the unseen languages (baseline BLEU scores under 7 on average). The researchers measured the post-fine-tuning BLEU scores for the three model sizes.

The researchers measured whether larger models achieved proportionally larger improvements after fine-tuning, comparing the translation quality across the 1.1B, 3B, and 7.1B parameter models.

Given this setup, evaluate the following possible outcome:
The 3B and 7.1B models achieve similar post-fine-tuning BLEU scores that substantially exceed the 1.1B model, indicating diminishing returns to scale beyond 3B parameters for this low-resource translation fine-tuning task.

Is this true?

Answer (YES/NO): NO